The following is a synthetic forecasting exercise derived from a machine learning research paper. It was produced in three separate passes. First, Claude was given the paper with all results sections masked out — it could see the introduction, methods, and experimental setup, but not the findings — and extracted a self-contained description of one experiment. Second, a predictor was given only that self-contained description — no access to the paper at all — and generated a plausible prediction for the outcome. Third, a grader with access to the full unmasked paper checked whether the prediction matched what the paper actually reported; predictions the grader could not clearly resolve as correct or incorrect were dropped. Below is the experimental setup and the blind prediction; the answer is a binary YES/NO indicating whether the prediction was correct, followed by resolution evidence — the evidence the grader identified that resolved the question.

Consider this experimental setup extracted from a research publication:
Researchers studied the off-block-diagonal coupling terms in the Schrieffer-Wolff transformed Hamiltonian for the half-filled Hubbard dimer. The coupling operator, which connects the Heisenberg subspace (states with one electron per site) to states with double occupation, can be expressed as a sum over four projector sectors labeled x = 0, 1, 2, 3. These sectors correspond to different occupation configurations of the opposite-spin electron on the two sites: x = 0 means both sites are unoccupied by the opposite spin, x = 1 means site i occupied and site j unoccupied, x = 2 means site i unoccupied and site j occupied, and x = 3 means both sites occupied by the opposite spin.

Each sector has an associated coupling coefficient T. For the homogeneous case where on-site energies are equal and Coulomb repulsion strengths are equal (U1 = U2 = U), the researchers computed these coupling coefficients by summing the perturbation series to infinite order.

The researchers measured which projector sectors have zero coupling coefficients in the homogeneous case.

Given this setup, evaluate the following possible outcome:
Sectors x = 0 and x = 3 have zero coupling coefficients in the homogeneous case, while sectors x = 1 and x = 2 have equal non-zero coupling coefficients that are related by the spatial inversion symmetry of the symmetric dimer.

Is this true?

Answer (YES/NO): YES